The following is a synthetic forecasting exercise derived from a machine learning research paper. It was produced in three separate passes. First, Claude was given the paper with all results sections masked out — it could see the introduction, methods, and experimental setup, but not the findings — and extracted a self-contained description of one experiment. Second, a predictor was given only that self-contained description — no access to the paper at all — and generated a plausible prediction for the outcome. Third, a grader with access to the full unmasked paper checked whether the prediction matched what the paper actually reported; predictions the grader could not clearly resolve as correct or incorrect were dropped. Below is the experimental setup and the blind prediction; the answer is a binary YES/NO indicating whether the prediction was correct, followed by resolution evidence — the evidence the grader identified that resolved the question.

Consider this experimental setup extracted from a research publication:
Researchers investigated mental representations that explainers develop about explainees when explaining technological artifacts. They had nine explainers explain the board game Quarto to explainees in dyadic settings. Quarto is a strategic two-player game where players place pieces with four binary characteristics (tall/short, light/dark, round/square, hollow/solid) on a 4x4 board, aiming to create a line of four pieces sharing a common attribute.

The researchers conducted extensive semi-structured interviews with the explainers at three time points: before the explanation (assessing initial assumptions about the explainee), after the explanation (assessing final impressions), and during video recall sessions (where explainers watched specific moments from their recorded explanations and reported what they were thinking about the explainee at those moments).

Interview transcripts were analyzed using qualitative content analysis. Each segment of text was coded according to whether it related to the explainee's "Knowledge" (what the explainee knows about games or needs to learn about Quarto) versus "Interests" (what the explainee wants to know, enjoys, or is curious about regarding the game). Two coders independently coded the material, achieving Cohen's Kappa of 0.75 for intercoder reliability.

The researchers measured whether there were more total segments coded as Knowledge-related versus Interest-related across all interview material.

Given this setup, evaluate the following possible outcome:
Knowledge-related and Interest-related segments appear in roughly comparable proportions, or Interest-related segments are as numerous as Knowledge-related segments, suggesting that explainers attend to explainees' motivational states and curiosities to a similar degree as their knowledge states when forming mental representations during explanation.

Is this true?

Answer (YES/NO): YES